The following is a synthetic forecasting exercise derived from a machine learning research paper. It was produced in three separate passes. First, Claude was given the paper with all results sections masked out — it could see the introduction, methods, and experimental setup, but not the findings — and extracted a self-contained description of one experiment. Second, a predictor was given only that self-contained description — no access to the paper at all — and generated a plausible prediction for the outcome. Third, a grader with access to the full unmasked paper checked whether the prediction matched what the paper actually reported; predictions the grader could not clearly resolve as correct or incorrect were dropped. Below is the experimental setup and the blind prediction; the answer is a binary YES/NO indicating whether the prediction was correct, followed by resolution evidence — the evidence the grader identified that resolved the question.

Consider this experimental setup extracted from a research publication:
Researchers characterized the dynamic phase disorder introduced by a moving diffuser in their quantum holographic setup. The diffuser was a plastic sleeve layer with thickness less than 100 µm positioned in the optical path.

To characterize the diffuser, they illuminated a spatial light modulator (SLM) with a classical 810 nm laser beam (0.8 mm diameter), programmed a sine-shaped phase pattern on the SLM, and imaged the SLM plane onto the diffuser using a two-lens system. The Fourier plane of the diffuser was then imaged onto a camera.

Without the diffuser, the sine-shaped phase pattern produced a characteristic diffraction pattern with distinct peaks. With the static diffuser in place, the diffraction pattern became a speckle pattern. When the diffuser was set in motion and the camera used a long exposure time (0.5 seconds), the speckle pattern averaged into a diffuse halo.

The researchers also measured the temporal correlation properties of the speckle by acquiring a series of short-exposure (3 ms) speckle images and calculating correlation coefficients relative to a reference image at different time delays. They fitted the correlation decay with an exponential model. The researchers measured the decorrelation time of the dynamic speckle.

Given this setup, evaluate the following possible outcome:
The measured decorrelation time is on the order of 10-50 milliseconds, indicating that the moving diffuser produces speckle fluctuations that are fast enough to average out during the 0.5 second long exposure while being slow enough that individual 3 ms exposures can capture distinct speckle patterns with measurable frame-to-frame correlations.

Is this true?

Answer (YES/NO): NO